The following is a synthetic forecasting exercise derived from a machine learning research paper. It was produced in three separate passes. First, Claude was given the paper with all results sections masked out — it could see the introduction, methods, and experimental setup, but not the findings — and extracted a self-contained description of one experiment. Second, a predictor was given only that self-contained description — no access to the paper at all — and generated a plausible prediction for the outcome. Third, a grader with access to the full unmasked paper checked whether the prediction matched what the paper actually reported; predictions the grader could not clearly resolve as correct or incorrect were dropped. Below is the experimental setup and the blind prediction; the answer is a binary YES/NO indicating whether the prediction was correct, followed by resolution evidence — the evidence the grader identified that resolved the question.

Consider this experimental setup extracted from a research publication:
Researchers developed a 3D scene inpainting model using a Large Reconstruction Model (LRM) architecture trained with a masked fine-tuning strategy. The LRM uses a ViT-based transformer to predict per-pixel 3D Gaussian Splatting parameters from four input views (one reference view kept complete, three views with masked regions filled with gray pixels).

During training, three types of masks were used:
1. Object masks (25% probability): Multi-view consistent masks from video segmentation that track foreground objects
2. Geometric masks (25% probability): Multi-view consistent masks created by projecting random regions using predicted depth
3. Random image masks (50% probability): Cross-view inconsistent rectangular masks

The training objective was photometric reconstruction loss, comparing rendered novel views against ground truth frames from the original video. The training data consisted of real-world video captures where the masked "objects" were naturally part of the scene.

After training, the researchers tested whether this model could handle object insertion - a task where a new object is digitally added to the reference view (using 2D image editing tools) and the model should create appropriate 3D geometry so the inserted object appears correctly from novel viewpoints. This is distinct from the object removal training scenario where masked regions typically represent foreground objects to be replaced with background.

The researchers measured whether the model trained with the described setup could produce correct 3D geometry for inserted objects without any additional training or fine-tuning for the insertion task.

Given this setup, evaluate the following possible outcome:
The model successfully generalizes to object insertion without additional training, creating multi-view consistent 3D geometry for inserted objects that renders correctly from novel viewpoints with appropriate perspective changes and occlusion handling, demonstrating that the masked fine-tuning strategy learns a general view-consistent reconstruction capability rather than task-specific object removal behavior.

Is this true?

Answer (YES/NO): YES